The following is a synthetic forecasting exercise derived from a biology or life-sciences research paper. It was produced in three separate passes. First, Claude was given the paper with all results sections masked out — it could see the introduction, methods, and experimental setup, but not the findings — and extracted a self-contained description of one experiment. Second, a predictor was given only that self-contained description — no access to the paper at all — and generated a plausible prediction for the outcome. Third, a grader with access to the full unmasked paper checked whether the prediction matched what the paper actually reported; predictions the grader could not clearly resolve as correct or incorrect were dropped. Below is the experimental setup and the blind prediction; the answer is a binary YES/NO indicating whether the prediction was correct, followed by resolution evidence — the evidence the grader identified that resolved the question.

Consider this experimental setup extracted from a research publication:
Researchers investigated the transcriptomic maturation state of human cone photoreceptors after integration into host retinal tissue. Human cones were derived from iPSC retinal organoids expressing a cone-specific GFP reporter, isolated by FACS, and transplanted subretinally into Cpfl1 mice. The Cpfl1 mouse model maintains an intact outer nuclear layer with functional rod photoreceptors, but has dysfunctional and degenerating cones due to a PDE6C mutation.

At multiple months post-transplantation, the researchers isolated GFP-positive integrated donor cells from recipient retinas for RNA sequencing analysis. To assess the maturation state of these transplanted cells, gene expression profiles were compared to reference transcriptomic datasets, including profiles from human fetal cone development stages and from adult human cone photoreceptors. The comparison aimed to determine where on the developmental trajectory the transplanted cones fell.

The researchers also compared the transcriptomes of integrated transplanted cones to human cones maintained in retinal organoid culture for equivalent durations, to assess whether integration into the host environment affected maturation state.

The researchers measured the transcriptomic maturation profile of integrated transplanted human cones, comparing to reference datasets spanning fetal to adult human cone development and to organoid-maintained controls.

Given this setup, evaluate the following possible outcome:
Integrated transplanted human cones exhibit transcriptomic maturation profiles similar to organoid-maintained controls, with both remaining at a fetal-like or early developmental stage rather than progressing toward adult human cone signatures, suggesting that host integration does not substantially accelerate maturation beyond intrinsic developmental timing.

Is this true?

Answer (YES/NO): NO